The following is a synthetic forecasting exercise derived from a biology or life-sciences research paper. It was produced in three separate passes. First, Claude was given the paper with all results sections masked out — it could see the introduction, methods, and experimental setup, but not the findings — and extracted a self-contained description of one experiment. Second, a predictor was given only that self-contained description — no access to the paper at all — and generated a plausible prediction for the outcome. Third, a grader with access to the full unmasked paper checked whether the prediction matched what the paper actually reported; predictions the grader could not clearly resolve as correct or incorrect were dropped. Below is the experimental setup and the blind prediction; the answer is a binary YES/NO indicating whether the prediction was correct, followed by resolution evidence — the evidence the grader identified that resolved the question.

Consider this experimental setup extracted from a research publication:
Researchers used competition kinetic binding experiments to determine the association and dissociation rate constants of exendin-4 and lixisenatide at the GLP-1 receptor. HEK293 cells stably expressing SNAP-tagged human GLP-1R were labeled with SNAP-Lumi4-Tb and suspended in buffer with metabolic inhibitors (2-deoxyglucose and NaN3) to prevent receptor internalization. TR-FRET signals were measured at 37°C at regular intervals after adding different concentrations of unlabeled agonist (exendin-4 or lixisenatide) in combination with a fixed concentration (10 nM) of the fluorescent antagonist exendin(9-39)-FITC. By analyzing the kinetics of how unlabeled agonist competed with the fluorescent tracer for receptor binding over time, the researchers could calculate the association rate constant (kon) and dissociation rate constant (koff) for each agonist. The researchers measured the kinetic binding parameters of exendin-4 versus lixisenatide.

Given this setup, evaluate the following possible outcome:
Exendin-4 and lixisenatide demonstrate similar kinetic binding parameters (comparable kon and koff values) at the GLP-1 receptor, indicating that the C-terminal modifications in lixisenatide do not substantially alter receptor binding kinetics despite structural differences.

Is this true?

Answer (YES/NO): YES